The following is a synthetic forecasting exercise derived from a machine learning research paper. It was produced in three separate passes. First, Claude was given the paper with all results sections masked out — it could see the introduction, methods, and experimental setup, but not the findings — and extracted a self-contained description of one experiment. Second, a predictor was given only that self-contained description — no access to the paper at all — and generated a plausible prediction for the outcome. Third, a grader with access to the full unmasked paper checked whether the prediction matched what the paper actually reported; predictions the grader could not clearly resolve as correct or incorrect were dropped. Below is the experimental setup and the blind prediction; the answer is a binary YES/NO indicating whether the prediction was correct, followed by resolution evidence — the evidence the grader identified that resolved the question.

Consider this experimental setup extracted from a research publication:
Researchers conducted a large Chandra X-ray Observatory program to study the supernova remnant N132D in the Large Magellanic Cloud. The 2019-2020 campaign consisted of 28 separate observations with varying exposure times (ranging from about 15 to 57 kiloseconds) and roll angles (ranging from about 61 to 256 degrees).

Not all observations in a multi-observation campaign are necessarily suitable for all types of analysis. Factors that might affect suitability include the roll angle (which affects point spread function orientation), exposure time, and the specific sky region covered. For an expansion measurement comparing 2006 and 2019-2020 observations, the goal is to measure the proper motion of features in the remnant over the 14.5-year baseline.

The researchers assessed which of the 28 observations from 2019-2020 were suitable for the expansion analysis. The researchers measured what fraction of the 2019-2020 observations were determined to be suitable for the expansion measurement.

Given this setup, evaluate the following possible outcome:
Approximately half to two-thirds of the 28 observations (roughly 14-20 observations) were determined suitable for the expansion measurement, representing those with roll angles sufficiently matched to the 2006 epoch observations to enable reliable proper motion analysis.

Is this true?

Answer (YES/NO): YES